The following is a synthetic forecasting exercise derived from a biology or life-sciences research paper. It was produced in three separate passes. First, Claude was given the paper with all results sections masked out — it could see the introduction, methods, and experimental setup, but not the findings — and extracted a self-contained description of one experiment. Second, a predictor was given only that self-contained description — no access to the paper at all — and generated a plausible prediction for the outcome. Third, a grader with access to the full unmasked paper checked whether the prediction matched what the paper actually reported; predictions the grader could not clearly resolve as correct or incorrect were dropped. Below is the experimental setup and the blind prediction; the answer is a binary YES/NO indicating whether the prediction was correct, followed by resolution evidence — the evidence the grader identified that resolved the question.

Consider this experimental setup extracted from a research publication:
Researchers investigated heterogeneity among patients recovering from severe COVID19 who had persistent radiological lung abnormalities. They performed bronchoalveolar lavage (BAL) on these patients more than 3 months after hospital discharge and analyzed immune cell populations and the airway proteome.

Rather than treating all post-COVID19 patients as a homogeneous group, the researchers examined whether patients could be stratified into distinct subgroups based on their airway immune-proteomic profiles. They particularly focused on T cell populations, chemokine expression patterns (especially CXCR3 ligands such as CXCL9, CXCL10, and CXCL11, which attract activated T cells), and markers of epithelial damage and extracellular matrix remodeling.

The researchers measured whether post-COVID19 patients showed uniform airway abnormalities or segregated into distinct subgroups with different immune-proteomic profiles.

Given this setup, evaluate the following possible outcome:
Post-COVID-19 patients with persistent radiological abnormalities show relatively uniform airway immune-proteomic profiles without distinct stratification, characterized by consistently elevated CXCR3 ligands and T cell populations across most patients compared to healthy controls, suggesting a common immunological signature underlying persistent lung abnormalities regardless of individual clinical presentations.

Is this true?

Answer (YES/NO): NO